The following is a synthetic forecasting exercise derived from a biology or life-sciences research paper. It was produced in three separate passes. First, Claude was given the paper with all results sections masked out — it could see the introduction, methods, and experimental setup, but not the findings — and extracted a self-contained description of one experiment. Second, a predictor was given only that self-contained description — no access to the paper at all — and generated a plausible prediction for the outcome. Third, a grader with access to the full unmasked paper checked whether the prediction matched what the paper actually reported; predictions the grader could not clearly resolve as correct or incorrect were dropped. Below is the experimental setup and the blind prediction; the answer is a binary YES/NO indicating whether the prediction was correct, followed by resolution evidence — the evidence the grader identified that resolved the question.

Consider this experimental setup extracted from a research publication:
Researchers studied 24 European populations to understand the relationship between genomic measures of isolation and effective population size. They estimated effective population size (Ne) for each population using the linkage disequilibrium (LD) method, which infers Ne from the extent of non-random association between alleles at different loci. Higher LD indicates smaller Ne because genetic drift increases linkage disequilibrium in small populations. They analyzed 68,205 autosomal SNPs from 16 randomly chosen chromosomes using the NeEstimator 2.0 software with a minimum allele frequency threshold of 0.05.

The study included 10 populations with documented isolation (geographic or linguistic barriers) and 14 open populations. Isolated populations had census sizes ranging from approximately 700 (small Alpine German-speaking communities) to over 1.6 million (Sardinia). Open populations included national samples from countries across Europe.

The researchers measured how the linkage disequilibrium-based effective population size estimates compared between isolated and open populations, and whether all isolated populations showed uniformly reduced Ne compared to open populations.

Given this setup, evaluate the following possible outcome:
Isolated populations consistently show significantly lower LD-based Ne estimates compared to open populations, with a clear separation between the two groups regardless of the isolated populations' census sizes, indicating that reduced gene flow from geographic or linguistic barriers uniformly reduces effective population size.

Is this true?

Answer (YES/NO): NO